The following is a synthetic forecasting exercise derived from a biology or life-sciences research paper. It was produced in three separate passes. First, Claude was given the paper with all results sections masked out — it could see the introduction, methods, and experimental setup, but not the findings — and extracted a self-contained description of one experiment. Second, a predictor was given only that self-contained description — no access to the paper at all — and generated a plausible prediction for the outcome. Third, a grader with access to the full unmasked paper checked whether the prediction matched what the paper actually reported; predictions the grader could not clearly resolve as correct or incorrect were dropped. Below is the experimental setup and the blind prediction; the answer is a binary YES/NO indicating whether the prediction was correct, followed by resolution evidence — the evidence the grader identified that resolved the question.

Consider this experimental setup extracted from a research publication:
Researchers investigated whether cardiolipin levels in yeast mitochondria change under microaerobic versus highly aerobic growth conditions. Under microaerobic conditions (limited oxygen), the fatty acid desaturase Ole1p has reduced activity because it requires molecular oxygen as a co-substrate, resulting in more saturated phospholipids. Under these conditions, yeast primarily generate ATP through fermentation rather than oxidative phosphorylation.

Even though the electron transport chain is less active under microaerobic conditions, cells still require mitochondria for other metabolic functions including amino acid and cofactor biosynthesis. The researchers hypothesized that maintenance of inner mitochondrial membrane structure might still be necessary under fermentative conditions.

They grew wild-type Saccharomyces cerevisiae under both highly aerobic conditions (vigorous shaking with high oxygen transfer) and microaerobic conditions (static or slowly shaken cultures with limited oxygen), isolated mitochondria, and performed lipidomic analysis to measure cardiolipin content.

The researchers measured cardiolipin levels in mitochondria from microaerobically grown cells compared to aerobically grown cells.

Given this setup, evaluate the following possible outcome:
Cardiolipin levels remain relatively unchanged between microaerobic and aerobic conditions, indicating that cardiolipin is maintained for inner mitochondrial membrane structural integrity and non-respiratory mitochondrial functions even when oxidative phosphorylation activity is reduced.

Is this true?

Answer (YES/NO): NO